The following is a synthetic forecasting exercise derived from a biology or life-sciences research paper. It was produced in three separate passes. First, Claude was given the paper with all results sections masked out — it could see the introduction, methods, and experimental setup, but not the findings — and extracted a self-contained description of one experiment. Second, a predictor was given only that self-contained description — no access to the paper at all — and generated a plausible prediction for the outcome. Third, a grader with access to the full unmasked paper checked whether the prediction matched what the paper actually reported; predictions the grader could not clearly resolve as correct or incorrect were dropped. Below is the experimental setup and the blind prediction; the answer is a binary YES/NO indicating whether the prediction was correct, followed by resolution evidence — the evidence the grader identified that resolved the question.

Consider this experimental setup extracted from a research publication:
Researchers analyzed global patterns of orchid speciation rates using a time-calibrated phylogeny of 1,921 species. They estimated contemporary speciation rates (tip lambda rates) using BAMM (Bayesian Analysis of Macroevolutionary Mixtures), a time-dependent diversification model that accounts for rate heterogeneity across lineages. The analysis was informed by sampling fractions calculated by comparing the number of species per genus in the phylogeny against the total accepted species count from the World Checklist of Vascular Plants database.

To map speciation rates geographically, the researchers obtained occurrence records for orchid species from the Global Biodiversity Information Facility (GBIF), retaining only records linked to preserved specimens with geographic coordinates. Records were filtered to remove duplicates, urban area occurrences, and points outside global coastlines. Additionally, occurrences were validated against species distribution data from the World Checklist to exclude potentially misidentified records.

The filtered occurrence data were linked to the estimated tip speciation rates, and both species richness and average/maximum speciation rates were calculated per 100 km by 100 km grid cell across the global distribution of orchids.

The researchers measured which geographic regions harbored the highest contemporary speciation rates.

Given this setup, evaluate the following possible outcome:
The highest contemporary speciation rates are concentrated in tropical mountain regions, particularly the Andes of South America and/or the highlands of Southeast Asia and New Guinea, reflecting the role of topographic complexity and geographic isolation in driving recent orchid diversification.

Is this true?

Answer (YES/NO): NO